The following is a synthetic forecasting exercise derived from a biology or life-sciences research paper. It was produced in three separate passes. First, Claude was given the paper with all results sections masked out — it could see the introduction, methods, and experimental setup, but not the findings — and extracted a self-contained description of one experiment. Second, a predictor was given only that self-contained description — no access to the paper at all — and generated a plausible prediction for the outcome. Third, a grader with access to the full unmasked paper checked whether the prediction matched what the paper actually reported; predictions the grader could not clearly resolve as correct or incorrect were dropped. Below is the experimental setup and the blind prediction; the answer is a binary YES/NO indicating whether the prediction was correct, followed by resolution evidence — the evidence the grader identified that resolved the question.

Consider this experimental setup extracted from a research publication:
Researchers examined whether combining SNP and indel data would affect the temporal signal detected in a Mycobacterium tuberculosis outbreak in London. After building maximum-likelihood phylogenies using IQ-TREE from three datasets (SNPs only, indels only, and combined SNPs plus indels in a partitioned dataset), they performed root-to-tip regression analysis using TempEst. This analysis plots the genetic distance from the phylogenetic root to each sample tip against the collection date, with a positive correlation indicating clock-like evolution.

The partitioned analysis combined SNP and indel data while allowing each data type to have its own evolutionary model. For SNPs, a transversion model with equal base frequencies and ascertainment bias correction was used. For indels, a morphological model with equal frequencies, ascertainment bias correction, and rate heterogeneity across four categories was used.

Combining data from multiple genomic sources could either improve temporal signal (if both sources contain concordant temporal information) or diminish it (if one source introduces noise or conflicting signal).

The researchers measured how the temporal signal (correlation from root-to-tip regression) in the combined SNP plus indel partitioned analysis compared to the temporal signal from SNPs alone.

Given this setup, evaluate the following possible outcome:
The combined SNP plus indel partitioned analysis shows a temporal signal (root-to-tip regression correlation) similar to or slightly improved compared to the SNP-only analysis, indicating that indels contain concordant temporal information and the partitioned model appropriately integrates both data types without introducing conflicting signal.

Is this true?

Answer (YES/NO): NO